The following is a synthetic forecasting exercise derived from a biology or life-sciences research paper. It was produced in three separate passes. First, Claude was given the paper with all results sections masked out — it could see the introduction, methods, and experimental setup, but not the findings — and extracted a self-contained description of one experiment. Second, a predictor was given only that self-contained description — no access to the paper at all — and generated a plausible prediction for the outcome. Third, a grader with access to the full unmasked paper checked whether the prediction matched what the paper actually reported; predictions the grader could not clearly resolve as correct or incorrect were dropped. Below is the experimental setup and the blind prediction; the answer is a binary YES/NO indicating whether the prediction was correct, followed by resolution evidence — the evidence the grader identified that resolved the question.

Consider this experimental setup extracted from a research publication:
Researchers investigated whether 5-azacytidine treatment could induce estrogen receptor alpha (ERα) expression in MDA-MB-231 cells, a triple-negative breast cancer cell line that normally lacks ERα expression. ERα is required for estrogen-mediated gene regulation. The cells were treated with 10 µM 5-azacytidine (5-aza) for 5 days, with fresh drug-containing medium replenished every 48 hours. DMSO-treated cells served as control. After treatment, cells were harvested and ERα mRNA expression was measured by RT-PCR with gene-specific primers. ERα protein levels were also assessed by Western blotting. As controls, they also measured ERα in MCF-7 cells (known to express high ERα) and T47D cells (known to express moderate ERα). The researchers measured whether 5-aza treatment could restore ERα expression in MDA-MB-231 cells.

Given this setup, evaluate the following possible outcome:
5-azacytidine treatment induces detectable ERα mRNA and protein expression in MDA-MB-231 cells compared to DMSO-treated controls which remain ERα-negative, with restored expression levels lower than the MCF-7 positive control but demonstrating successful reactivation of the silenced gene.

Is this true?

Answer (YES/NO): NO